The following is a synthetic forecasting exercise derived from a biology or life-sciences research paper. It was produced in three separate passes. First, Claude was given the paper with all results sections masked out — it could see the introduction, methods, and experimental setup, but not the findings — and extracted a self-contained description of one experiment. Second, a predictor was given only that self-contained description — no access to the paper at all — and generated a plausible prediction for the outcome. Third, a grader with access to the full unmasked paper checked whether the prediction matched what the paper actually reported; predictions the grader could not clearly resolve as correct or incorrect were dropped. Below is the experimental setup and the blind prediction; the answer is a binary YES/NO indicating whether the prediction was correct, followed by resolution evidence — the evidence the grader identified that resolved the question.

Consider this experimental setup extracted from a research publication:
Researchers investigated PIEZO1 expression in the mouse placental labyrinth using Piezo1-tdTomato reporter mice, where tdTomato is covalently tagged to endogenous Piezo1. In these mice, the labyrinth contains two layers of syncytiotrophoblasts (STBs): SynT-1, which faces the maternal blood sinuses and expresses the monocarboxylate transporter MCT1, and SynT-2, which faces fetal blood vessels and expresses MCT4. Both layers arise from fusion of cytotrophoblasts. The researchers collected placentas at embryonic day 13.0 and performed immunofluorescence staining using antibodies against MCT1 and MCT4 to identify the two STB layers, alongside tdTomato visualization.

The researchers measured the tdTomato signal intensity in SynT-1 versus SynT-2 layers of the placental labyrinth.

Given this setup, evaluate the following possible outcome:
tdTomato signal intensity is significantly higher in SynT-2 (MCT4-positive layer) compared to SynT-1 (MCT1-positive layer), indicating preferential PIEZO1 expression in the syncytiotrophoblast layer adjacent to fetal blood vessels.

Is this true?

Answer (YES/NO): YES